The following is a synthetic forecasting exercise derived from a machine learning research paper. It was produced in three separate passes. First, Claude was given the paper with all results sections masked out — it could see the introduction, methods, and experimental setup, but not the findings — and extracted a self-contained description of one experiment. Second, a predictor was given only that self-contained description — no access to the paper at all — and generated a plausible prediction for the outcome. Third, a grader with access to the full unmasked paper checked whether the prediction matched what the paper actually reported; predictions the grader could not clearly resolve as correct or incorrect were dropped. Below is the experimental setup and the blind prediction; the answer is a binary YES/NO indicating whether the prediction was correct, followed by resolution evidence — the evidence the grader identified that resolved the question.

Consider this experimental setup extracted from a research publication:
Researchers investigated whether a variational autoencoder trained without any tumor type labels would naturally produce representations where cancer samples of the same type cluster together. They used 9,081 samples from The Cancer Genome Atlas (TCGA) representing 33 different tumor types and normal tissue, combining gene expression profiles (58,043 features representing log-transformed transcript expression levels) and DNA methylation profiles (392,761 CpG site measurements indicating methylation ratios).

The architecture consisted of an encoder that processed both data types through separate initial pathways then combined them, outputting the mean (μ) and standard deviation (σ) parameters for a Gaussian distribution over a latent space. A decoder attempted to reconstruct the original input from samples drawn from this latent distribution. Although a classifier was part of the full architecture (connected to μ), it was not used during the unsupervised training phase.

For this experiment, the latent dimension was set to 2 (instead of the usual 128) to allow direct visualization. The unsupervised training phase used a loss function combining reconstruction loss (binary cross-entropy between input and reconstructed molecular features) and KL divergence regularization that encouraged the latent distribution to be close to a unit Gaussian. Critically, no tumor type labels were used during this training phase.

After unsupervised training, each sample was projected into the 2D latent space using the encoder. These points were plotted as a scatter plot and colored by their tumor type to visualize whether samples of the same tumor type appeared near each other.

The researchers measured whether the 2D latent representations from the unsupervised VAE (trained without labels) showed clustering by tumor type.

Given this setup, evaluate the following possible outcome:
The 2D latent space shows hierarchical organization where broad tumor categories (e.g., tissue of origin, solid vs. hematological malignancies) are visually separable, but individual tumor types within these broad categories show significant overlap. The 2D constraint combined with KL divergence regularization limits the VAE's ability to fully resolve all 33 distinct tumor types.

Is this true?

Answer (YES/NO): NO